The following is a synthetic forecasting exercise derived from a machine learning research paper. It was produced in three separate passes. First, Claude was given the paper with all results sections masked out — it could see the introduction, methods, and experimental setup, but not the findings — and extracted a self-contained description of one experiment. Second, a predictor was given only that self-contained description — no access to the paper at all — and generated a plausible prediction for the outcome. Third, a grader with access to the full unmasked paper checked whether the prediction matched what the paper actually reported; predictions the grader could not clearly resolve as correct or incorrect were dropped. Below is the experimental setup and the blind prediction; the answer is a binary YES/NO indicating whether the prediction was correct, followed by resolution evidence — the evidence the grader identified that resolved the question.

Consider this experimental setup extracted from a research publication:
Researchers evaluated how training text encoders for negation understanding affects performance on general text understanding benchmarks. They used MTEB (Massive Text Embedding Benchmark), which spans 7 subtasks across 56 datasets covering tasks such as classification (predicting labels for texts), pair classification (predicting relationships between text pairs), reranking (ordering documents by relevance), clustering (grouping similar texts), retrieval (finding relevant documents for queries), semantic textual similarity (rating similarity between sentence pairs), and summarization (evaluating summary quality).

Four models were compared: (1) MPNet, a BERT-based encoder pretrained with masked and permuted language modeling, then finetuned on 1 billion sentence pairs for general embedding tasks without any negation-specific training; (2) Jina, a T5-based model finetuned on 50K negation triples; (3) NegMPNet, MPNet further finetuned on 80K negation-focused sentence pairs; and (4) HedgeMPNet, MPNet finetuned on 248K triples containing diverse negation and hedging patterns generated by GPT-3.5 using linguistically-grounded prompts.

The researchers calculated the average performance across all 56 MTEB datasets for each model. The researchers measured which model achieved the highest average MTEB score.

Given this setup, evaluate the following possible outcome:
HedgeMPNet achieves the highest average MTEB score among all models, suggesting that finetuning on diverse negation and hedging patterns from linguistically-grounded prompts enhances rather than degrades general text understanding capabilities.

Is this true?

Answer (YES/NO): NO